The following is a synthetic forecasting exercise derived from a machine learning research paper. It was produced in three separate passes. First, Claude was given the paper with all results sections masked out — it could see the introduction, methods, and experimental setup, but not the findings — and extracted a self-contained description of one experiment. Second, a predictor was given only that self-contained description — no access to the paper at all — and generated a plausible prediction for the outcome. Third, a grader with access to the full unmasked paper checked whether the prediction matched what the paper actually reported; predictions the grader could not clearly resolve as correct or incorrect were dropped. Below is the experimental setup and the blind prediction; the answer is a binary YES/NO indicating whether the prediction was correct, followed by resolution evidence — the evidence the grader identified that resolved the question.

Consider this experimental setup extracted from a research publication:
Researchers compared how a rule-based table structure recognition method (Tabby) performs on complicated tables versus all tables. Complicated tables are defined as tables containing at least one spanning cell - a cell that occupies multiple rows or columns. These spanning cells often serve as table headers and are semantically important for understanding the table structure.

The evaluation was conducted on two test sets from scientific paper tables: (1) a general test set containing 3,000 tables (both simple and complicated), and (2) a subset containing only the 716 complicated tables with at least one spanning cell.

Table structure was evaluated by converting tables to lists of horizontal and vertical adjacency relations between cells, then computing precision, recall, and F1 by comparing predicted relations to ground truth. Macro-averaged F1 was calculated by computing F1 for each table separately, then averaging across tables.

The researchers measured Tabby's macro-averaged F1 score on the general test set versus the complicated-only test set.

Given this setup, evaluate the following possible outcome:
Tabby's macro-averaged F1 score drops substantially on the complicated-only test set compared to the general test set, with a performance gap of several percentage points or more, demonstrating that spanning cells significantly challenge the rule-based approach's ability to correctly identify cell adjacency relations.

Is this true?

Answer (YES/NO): YES